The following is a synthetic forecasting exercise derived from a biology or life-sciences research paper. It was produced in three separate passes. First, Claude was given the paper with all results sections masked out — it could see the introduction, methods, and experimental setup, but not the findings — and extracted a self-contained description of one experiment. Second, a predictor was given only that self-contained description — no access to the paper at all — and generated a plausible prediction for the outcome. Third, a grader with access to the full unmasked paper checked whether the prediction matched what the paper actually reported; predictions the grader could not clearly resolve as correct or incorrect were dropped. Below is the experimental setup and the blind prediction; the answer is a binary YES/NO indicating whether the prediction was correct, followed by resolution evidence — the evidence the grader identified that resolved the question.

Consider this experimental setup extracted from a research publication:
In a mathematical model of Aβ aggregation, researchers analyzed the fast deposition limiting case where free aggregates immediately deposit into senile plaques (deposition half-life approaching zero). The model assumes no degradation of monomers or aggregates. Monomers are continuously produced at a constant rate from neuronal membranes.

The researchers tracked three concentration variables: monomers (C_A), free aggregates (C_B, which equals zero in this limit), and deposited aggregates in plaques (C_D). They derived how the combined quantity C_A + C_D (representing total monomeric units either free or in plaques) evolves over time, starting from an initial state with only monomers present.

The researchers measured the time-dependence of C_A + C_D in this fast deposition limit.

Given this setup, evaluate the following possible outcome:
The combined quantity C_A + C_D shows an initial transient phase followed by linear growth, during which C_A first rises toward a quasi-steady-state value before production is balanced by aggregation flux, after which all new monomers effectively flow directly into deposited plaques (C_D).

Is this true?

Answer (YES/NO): NO